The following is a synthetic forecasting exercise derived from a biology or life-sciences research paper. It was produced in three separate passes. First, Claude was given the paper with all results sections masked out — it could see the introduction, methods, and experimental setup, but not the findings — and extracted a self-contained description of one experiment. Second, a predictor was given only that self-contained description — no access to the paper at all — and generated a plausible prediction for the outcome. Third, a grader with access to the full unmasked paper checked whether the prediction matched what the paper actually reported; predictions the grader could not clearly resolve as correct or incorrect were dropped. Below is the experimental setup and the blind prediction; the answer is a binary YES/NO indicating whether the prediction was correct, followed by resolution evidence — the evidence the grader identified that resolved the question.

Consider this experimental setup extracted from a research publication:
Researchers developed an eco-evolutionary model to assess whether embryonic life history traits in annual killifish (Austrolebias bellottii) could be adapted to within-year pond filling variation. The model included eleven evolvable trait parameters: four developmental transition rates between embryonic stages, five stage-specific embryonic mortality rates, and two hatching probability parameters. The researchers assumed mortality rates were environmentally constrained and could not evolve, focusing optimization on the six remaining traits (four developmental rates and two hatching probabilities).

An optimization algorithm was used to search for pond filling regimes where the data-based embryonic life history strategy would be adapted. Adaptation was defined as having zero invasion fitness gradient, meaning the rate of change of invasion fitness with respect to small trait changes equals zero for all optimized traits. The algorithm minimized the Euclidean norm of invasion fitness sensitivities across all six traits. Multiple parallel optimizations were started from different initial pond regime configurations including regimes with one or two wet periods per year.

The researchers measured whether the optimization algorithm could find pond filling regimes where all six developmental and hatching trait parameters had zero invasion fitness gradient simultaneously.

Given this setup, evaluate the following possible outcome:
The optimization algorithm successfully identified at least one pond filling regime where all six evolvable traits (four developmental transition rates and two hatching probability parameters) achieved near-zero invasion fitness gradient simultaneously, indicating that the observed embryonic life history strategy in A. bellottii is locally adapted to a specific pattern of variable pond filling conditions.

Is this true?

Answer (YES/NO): NO